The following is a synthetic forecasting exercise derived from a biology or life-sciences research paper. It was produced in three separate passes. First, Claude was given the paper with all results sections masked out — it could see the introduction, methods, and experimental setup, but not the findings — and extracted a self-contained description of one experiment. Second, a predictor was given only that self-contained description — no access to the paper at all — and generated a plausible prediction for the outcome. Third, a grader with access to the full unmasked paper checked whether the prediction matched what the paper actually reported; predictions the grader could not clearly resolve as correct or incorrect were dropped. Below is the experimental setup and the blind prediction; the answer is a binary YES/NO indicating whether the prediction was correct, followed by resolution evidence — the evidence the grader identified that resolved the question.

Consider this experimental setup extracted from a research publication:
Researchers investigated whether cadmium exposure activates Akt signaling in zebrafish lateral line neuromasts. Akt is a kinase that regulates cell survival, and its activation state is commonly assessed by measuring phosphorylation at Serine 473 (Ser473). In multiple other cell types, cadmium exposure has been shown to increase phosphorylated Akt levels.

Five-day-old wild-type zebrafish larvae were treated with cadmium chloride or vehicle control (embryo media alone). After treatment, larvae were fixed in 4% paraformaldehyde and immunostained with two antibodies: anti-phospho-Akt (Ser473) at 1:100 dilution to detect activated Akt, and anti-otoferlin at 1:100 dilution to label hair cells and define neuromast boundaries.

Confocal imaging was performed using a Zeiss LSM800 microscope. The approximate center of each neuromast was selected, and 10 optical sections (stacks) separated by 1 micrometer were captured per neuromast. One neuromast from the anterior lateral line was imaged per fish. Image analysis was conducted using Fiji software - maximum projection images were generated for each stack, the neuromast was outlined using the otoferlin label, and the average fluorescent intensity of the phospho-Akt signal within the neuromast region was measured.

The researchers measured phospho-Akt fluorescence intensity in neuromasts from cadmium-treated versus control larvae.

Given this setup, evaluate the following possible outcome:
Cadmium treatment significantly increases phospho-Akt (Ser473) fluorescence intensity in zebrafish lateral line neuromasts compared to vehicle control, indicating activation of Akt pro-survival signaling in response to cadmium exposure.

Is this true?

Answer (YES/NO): YES